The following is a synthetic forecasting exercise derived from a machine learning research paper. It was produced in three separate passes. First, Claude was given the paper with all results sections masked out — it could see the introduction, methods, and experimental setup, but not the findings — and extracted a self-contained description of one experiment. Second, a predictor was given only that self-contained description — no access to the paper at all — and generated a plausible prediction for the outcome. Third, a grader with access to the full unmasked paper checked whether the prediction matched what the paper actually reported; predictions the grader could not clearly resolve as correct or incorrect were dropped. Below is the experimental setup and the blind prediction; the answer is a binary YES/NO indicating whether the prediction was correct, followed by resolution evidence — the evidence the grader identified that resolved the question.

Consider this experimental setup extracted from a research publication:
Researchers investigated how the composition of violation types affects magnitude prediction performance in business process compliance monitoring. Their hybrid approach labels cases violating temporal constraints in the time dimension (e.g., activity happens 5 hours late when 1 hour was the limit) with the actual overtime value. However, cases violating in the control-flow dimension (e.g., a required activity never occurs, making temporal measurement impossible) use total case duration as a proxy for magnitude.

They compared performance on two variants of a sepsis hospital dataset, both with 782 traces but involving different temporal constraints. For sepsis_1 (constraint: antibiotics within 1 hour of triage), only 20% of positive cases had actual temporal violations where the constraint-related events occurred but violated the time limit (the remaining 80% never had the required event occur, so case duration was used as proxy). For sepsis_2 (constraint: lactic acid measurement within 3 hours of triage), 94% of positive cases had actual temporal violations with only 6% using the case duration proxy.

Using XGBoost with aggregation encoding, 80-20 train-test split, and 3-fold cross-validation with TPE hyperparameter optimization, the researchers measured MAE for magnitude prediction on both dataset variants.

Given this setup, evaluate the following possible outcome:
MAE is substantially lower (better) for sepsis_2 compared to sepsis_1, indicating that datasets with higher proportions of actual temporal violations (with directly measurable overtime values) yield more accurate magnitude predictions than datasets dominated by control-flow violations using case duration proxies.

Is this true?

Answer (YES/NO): NO